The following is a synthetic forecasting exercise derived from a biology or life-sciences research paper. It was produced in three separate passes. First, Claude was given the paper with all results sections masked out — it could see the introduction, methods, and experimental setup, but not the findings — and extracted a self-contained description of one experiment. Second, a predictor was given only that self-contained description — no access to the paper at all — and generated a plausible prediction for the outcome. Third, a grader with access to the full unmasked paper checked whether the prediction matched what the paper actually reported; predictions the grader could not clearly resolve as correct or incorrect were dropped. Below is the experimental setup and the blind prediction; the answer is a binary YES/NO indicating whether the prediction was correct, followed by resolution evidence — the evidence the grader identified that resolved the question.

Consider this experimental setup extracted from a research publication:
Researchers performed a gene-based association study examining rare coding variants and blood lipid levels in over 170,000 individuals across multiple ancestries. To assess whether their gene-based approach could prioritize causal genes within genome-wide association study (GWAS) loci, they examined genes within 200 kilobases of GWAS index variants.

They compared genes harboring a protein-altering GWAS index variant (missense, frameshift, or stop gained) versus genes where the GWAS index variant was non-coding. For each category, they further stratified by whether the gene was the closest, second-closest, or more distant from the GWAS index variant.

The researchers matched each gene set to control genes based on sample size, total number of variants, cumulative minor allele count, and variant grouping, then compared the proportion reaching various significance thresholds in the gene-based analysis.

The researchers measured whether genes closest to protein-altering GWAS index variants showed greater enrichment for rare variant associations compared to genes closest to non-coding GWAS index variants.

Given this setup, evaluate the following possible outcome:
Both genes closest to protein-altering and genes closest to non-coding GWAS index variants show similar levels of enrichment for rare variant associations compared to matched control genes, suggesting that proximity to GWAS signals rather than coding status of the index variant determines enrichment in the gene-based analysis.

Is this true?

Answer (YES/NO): NO